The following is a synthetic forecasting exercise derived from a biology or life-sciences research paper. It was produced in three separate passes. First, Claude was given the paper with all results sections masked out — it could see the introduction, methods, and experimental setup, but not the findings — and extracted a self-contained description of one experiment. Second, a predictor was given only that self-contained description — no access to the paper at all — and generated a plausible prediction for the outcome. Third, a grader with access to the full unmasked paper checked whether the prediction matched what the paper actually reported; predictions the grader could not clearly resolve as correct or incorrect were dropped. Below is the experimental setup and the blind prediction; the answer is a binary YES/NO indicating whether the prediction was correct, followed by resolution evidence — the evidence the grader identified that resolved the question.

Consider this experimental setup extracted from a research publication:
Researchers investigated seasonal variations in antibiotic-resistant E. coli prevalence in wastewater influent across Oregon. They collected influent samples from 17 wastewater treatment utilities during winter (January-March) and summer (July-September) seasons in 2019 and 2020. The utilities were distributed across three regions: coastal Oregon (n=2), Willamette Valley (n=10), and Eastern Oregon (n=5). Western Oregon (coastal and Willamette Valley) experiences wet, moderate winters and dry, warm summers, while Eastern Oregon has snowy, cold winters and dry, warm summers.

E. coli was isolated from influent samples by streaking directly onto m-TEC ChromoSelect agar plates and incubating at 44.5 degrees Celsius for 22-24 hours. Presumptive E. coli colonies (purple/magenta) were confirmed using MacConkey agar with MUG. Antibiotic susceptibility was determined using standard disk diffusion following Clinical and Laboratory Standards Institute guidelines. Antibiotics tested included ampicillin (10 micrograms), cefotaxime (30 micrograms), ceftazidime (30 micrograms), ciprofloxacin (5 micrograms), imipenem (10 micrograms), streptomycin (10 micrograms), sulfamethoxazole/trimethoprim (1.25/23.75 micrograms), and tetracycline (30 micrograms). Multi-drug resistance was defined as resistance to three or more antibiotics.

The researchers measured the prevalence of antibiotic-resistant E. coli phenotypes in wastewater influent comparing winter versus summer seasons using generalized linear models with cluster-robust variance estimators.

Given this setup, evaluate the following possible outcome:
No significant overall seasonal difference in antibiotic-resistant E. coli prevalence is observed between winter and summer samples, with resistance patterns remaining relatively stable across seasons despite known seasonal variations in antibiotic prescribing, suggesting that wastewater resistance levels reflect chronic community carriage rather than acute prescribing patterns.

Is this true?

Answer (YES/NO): NO